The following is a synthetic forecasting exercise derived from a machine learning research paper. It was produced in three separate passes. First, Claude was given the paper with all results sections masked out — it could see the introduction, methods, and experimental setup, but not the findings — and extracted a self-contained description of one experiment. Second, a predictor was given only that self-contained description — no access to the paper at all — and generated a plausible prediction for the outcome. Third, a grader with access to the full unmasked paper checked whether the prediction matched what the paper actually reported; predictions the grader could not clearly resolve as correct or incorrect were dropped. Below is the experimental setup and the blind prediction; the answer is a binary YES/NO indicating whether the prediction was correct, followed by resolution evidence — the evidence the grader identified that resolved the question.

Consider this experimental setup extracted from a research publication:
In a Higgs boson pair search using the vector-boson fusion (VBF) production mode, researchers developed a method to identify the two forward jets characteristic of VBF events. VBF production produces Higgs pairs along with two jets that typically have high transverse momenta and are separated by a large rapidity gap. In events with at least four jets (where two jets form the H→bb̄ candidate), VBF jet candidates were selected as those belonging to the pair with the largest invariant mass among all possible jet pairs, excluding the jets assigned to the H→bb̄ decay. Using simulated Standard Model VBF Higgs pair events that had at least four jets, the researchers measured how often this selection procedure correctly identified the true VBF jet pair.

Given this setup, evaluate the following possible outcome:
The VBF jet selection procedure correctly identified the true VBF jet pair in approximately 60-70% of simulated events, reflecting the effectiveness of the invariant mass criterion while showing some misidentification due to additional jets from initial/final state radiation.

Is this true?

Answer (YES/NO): NO